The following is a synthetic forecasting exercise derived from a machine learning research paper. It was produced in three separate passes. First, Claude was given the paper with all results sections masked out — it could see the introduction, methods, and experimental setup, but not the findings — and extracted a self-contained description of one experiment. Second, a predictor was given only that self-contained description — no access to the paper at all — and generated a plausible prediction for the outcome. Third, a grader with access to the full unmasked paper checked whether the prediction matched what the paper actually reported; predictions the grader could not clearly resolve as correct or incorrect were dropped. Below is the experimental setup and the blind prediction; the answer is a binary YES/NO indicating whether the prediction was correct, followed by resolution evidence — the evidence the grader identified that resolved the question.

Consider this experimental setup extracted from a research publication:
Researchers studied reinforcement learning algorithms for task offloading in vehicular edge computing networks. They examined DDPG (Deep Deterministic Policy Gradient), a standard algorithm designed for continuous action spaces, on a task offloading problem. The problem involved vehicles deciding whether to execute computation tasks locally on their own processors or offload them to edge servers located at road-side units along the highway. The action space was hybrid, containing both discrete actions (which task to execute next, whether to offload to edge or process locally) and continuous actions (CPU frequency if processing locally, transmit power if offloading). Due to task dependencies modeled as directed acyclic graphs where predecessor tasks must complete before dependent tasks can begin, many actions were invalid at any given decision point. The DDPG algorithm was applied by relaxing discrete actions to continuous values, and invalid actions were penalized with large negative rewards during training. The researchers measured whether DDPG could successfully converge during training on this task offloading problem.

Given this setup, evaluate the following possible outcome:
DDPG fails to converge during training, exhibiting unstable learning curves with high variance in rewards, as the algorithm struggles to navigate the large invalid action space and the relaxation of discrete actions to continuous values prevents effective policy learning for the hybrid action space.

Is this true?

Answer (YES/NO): YES